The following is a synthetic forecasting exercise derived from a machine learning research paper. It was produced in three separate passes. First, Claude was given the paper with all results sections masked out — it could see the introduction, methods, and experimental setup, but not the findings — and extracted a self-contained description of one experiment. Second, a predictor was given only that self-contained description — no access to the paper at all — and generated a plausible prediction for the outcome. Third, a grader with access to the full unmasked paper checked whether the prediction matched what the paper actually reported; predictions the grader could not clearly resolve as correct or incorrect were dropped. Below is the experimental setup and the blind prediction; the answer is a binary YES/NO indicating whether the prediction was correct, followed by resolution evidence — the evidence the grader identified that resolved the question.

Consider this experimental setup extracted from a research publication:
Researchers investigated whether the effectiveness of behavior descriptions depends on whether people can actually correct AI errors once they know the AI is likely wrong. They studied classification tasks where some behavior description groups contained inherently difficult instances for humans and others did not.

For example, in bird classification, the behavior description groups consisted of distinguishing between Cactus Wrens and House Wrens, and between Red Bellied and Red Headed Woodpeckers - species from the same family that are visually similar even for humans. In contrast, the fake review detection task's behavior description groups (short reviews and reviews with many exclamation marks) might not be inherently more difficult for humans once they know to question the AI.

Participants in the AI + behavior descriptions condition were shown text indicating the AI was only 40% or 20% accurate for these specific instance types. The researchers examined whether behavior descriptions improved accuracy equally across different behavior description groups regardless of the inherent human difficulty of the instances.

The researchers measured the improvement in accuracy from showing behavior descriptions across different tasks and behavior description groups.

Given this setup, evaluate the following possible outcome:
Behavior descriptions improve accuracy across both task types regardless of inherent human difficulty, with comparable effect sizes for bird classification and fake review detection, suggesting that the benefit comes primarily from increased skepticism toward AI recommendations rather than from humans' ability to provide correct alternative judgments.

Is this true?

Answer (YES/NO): NO